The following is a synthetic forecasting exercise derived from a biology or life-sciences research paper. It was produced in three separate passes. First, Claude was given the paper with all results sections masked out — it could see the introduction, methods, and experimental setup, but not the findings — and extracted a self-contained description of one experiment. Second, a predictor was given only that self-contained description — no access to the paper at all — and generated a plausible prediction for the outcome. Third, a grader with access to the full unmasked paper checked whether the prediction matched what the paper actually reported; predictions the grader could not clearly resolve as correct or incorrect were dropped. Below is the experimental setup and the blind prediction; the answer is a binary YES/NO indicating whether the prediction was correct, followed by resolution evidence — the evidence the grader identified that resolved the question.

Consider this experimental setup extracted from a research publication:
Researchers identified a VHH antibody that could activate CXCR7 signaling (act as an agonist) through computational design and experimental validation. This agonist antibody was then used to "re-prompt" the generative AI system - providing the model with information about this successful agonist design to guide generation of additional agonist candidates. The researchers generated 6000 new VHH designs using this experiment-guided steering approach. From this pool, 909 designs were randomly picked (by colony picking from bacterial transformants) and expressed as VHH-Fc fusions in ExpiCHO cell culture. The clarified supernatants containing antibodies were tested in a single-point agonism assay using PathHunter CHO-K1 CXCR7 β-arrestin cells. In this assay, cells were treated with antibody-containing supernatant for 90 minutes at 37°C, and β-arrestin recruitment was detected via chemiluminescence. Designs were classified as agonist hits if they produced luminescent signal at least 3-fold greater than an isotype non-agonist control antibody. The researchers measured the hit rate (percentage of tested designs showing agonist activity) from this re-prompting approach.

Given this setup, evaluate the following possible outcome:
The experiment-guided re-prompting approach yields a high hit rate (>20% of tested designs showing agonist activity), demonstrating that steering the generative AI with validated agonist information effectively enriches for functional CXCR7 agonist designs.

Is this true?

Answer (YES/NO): YES